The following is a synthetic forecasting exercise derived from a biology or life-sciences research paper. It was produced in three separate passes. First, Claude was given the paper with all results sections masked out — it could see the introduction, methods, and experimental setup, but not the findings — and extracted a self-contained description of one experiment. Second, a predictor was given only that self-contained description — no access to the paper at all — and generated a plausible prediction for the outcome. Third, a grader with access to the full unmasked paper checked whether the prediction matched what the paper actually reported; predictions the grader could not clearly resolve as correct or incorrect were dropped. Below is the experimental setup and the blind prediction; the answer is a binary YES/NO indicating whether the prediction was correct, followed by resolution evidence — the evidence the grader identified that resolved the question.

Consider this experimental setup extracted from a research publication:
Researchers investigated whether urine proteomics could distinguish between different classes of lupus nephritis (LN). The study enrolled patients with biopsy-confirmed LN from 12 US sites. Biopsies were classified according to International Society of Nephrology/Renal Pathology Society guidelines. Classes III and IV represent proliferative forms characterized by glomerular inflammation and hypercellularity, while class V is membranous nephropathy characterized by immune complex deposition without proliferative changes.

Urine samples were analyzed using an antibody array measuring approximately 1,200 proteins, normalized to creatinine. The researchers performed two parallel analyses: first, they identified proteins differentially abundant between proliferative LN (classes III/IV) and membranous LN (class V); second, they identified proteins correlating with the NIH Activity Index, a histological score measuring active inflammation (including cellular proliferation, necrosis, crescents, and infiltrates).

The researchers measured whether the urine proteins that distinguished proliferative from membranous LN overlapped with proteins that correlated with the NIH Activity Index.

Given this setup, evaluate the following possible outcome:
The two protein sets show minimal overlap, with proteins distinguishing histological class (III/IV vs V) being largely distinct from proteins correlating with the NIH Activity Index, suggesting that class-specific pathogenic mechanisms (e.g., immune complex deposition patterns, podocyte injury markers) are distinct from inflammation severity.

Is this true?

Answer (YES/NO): NO